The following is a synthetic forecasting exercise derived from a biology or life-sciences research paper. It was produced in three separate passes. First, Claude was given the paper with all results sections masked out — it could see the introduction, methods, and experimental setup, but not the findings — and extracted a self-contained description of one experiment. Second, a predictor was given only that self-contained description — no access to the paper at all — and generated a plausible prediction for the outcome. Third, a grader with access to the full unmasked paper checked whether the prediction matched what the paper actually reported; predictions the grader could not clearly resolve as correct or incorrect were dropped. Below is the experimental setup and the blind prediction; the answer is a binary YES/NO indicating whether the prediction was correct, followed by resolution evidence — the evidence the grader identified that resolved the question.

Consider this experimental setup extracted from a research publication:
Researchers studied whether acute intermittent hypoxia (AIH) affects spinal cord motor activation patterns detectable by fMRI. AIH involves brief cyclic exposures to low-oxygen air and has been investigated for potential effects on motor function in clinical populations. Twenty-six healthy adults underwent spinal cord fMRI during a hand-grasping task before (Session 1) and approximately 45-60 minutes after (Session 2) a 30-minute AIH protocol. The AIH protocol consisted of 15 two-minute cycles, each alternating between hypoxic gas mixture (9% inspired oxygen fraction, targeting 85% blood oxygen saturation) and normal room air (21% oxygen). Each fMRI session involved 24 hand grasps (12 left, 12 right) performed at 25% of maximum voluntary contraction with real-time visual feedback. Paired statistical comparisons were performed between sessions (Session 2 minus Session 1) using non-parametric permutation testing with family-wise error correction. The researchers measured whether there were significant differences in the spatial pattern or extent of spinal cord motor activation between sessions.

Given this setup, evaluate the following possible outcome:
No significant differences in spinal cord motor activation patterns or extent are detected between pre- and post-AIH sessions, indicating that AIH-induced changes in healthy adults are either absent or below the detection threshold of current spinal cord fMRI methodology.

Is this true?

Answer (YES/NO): YES